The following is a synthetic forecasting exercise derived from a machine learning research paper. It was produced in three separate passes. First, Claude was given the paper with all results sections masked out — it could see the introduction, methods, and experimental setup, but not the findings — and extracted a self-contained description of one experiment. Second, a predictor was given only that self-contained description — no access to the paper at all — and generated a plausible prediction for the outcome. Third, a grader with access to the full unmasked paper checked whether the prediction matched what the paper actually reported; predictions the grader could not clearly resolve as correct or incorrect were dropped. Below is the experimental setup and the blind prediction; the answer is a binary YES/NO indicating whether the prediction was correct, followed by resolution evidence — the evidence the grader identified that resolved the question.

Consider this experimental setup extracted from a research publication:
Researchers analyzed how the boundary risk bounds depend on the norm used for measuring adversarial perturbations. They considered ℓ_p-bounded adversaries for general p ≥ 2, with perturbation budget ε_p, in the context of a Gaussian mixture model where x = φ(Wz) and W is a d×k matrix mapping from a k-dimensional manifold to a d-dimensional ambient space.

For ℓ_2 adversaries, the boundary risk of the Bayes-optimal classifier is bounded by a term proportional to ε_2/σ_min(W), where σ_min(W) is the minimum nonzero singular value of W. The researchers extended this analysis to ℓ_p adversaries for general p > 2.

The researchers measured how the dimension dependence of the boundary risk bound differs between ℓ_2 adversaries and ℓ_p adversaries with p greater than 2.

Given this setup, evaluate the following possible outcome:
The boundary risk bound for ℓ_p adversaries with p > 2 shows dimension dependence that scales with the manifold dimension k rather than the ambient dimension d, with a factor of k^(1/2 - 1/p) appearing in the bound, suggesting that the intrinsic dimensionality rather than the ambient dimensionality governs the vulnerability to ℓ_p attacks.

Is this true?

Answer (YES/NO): NO